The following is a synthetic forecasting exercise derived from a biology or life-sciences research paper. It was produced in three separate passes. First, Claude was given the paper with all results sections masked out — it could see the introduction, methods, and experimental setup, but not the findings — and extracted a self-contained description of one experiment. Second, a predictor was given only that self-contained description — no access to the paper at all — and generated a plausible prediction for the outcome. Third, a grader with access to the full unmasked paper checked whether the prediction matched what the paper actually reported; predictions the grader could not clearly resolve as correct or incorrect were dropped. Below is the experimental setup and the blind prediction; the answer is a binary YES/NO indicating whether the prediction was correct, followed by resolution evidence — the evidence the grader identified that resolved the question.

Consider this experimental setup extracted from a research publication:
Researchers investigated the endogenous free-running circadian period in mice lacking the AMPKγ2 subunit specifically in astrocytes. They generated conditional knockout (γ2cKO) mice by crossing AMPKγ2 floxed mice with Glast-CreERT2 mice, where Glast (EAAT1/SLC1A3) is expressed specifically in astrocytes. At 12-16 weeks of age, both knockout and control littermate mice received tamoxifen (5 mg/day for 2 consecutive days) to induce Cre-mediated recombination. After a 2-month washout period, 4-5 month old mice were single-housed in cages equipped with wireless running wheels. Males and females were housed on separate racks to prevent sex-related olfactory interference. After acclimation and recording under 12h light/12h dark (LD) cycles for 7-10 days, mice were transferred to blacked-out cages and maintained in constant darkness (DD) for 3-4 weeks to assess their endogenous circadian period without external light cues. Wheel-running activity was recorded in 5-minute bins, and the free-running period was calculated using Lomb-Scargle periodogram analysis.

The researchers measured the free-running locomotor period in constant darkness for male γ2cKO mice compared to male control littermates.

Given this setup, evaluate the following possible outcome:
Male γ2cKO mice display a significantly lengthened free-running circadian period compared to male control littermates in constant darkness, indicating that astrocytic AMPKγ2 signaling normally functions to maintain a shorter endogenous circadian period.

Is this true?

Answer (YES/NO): YES